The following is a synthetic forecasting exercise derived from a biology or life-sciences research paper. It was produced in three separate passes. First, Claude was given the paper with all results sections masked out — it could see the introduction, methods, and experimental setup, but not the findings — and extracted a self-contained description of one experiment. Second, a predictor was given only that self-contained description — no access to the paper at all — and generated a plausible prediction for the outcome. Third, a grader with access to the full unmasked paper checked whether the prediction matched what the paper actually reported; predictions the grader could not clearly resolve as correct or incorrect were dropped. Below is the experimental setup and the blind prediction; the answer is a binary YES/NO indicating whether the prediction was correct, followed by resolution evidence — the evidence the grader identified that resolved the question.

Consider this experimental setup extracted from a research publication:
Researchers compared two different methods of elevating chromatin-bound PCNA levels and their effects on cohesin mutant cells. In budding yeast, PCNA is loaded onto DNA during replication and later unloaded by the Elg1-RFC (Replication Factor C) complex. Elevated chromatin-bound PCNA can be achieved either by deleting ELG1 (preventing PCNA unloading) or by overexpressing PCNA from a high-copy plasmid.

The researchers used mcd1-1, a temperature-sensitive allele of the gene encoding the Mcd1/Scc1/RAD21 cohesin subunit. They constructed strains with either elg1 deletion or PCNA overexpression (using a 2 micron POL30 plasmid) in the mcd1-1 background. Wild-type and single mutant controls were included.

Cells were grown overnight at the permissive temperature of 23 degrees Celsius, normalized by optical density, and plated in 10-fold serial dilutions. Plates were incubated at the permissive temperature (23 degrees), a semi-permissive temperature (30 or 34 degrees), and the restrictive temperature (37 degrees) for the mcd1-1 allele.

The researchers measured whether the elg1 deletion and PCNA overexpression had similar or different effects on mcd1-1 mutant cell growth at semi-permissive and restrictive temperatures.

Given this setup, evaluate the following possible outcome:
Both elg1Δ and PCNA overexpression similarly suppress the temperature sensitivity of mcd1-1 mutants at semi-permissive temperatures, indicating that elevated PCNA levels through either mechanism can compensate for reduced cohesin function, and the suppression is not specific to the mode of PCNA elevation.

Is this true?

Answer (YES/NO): NO